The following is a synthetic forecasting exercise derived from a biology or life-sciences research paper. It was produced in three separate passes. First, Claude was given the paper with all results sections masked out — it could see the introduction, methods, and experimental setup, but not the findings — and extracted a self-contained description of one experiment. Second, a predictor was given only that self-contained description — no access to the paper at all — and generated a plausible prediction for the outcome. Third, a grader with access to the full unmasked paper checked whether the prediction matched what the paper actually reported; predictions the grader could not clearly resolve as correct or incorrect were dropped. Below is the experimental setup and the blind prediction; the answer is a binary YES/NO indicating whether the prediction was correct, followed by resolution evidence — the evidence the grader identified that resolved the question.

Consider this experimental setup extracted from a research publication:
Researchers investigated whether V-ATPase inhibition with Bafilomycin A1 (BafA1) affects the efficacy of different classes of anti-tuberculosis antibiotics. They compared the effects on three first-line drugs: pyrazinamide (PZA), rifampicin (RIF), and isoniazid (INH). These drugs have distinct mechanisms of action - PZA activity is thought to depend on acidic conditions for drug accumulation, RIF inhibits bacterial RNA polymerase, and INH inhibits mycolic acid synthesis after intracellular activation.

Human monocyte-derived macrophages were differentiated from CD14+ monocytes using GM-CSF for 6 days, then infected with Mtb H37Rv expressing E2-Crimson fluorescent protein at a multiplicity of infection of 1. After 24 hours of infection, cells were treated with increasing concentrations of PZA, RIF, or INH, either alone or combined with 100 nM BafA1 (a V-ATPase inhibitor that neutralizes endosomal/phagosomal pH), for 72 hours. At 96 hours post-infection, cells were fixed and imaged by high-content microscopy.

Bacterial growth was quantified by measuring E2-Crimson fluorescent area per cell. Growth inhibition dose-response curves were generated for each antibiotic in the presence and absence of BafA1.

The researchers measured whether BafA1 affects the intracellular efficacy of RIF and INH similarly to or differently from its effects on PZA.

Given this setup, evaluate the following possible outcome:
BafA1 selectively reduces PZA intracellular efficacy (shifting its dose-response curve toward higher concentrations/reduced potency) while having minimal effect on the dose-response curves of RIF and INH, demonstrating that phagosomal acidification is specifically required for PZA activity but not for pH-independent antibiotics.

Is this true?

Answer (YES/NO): YES